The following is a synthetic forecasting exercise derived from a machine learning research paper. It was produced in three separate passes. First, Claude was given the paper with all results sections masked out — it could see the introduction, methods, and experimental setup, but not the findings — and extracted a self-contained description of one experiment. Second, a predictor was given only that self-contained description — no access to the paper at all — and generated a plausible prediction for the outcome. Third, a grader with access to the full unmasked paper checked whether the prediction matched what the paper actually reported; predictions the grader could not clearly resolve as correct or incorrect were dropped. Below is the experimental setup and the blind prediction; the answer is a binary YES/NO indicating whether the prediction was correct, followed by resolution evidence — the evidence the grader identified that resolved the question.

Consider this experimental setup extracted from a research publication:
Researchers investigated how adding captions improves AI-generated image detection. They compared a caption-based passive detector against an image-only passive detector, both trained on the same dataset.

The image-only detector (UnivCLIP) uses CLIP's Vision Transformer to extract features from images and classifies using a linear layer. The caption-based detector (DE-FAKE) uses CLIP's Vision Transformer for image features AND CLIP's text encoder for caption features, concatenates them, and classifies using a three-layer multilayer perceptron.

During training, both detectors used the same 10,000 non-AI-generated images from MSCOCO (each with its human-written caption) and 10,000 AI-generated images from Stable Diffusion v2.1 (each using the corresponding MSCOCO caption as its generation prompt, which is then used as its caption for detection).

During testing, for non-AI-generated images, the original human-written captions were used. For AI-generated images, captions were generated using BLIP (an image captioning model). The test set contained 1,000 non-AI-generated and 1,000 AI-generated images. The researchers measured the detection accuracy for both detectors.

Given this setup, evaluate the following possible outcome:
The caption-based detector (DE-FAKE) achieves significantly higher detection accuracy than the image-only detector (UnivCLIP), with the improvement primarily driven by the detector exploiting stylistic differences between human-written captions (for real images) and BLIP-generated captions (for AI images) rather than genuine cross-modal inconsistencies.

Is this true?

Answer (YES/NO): NO